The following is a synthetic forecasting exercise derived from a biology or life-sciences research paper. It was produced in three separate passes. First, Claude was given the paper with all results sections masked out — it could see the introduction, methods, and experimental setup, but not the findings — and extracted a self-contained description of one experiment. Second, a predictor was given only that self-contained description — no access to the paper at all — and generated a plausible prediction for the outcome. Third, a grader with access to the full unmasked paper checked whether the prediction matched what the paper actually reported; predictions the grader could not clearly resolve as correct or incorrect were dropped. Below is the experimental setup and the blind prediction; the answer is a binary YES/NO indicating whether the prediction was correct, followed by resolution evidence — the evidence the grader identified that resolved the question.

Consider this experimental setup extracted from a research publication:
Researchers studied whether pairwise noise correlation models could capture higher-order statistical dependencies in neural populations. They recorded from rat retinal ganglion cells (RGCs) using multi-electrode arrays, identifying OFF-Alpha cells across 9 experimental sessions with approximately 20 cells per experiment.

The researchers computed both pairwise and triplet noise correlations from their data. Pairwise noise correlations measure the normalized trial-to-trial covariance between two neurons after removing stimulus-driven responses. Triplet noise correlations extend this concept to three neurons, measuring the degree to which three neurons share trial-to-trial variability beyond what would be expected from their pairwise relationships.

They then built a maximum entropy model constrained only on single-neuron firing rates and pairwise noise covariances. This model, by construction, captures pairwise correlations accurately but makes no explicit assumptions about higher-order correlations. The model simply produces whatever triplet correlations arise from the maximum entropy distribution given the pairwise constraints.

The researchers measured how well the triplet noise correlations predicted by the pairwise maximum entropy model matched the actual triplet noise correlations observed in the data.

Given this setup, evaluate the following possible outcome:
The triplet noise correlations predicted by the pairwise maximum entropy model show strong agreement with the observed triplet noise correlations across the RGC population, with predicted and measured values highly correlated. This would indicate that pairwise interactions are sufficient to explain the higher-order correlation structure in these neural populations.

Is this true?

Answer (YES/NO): NO